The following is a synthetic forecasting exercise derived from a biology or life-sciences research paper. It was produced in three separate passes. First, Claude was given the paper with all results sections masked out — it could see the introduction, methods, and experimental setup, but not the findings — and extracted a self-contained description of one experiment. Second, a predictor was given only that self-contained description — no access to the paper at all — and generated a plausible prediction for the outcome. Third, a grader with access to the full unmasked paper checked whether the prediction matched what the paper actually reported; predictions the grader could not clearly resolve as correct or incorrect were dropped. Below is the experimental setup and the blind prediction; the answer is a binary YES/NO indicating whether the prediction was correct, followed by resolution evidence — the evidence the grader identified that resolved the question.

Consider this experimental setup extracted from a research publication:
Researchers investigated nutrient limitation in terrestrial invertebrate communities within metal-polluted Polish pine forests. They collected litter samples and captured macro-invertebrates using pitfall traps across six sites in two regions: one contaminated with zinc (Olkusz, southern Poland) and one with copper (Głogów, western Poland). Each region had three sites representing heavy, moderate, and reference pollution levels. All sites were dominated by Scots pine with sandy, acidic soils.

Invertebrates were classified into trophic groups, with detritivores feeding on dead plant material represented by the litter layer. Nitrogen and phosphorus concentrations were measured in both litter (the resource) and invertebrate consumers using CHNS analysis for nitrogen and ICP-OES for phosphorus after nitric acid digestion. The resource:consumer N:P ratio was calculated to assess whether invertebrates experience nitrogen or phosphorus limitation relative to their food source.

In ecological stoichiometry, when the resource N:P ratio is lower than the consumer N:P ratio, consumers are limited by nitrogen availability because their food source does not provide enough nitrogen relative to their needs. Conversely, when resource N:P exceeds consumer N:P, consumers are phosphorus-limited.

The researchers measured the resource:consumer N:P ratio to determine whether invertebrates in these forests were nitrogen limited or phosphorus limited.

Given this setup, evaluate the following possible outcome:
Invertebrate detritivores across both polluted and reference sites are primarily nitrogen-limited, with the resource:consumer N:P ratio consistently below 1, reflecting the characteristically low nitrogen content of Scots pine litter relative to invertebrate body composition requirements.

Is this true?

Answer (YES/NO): YES